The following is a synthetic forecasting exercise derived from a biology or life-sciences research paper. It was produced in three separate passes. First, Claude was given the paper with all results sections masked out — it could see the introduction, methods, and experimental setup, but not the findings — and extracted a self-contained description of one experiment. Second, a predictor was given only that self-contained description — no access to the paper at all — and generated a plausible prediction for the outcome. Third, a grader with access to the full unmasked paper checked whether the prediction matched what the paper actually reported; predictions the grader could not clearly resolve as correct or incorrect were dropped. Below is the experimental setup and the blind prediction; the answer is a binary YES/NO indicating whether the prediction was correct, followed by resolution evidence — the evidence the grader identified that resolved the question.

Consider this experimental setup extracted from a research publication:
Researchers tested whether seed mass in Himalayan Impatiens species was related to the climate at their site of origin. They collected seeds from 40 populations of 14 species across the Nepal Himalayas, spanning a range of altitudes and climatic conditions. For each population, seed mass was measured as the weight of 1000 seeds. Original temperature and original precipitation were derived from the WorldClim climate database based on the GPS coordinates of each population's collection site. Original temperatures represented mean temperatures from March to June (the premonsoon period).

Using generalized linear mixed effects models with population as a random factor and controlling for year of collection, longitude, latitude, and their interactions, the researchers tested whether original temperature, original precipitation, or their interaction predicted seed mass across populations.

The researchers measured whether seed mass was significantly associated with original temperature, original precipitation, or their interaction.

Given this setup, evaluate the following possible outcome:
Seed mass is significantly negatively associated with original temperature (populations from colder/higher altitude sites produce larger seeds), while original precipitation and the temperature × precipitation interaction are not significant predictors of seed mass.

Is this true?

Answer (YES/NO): NO